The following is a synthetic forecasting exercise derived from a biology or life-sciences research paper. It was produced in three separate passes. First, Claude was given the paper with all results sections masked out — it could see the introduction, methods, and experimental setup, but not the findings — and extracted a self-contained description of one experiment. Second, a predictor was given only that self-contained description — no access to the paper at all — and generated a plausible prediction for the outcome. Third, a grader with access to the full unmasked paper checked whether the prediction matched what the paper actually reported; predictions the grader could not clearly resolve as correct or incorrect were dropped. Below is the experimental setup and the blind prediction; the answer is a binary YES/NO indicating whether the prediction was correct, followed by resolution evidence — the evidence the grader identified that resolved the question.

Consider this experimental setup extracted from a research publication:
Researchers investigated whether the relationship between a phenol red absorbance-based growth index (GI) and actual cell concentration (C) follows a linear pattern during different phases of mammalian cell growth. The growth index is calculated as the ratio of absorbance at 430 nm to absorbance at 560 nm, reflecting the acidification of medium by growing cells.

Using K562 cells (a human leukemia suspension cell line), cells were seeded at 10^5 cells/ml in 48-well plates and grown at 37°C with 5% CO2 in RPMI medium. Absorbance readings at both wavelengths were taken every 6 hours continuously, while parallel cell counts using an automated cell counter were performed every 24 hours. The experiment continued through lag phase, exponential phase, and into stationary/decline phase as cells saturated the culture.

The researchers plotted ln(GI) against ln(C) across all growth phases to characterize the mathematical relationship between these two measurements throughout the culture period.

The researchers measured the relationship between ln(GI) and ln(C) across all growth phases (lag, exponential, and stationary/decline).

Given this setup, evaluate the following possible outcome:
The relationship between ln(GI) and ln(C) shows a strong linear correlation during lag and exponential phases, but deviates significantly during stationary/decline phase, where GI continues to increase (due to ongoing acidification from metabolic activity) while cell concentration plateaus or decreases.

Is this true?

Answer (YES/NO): NO